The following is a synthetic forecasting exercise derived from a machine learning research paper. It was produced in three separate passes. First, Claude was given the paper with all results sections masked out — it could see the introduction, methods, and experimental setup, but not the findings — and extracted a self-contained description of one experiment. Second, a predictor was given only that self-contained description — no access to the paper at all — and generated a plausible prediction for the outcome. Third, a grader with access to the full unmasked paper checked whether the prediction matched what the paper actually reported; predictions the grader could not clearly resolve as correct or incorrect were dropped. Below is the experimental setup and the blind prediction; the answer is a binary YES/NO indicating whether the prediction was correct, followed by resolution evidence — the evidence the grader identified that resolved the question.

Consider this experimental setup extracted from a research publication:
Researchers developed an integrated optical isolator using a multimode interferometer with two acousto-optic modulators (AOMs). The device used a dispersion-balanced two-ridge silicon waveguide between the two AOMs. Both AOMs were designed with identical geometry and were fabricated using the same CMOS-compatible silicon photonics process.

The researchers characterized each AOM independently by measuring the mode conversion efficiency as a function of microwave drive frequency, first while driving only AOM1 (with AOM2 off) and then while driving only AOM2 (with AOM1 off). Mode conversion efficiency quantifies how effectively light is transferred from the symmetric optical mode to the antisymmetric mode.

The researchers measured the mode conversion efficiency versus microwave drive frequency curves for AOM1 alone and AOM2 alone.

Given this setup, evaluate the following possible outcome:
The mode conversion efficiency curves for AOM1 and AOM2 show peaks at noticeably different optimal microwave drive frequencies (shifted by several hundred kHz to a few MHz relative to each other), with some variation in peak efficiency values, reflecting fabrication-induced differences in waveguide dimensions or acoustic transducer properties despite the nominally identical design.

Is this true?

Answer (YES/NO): NO